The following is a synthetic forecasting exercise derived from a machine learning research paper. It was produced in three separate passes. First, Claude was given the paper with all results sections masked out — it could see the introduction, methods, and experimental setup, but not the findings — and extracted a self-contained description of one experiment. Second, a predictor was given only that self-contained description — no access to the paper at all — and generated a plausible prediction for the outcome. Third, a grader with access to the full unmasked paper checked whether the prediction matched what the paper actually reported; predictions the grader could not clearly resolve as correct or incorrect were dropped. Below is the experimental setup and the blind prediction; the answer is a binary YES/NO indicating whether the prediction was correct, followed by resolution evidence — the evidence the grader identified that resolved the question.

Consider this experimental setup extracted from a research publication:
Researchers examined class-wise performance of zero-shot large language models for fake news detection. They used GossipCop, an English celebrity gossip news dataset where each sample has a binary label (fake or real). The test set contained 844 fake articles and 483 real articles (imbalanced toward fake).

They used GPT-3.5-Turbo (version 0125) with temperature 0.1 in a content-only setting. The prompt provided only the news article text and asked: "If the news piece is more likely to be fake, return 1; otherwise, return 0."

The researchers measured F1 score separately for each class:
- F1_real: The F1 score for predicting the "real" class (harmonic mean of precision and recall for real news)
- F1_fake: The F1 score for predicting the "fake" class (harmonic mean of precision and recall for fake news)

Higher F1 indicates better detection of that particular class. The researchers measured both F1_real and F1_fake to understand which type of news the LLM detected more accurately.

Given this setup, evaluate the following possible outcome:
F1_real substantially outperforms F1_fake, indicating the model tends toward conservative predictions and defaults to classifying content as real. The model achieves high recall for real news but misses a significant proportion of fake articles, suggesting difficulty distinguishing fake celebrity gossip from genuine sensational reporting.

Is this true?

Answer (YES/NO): YES